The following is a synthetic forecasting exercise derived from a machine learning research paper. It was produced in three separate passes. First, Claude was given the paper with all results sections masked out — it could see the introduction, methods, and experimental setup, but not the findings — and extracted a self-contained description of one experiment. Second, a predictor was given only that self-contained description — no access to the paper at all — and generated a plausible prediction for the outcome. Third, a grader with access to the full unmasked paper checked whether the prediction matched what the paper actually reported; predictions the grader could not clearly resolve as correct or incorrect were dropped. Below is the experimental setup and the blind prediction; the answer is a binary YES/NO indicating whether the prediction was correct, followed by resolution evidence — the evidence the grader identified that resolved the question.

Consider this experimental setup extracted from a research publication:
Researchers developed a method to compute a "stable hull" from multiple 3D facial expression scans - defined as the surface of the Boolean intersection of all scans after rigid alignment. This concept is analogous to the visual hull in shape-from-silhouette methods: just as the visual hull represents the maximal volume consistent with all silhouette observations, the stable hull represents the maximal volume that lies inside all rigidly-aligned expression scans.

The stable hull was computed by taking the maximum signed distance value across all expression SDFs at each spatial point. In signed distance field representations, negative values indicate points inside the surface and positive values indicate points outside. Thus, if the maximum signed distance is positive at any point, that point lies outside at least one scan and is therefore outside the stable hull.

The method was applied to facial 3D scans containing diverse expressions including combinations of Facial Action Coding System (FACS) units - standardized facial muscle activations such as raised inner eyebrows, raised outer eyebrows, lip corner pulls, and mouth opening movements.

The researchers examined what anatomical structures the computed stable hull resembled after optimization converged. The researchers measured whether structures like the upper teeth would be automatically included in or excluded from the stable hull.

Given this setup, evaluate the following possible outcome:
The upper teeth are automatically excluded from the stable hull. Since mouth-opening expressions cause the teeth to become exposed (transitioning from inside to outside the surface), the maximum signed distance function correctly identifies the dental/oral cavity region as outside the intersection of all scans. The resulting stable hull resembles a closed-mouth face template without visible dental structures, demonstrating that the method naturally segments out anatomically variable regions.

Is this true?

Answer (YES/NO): NO